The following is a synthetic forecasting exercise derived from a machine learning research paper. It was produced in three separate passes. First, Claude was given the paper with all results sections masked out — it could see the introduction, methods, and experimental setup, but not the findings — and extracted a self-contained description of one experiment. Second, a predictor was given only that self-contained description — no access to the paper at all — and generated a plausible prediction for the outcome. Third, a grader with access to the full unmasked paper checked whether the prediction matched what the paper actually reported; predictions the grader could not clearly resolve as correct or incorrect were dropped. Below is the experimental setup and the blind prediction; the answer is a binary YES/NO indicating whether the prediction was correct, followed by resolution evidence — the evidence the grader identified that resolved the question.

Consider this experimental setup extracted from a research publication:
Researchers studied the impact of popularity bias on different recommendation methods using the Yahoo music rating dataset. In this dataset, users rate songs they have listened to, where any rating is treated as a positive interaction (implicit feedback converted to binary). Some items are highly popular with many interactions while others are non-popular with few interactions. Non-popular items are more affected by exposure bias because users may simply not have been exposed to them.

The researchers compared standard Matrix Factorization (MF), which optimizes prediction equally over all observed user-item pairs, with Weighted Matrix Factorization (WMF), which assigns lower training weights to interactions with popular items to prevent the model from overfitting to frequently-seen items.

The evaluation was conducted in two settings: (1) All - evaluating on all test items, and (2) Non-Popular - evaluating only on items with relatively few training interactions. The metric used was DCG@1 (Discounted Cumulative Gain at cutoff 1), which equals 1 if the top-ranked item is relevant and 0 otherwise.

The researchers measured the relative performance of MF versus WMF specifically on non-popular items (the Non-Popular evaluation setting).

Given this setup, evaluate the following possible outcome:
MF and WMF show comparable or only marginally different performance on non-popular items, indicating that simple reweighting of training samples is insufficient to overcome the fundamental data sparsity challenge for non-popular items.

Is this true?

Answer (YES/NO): NO